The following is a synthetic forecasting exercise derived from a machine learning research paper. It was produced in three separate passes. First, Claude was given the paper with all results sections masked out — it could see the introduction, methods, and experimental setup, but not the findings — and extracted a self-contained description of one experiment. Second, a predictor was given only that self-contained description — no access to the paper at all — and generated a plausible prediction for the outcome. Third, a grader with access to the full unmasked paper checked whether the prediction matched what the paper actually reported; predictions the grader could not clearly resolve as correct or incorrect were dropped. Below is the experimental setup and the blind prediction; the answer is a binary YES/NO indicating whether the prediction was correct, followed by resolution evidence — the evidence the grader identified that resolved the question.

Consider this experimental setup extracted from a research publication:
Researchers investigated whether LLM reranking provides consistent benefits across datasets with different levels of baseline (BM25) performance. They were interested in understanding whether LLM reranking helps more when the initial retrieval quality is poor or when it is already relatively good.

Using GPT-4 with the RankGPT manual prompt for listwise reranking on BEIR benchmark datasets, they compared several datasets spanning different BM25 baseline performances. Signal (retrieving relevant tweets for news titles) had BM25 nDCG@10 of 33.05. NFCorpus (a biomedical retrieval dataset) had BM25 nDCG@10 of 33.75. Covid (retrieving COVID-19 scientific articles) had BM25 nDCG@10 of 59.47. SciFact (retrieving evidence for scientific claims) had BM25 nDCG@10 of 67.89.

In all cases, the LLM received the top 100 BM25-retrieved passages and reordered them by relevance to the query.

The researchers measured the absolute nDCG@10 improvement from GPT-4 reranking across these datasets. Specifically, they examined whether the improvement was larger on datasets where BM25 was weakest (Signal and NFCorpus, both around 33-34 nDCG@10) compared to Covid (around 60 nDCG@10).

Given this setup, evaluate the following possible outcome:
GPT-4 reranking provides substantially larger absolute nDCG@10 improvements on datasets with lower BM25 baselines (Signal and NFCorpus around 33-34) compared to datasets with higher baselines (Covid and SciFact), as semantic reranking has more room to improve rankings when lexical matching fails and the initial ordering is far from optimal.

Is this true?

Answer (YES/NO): NO